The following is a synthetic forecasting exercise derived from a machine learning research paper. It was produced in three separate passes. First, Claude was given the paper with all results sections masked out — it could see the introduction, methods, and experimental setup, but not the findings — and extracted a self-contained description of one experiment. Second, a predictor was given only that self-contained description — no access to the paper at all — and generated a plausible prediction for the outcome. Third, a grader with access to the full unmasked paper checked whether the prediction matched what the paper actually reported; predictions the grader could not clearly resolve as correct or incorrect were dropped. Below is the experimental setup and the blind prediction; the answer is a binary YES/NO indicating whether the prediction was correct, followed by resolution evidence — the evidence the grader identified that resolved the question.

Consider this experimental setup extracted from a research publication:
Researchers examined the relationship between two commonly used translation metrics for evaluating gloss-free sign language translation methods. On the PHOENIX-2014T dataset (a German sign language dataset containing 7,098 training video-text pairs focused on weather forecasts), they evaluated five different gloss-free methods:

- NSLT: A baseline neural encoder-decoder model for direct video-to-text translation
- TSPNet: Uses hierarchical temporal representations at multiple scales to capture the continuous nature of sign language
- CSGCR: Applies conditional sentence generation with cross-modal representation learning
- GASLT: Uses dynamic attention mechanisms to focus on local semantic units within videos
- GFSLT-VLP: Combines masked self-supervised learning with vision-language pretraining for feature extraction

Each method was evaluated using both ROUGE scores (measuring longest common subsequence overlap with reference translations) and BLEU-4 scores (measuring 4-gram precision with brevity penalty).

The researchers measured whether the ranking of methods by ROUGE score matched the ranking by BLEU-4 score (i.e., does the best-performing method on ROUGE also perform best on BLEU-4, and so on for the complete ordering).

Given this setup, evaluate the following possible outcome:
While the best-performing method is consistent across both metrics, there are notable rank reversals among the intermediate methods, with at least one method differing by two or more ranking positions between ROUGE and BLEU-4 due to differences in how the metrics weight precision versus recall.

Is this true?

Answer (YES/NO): NO